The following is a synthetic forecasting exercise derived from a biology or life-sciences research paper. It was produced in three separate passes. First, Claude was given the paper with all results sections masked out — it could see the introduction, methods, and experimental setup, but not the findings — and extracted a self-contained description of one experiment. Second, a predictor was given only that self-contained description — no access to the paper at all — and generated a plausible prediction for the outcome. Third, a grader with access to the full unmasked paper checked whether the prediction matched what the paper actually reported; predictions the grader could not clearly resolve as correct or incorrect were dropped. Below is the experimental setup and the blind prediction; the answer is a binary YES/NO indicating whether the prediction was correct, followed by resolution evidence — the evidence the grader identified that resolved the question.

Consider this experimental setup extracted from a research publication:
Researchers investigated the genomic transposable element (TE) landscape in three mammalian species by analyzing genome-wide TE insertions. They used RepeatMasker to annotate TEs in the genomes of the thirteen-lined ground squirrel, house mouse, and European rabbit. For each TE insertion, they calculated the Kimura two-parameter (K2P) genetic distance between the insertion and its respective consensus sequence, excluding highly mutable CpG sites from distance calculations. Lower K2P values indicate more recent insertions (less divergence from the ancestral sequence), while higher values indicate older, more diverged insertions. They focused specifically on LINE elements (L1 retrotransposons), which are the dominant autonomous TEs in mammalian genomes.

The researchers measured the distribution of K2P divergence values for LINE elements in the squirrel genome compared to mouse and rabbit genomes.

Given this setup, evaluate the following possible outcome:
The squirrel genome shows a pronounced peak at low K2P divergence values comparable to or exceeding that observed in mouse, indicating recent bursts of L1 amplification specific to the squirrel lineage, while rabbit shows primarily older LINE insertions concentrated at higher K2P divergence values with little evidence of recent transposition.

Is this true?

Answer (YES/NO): NO